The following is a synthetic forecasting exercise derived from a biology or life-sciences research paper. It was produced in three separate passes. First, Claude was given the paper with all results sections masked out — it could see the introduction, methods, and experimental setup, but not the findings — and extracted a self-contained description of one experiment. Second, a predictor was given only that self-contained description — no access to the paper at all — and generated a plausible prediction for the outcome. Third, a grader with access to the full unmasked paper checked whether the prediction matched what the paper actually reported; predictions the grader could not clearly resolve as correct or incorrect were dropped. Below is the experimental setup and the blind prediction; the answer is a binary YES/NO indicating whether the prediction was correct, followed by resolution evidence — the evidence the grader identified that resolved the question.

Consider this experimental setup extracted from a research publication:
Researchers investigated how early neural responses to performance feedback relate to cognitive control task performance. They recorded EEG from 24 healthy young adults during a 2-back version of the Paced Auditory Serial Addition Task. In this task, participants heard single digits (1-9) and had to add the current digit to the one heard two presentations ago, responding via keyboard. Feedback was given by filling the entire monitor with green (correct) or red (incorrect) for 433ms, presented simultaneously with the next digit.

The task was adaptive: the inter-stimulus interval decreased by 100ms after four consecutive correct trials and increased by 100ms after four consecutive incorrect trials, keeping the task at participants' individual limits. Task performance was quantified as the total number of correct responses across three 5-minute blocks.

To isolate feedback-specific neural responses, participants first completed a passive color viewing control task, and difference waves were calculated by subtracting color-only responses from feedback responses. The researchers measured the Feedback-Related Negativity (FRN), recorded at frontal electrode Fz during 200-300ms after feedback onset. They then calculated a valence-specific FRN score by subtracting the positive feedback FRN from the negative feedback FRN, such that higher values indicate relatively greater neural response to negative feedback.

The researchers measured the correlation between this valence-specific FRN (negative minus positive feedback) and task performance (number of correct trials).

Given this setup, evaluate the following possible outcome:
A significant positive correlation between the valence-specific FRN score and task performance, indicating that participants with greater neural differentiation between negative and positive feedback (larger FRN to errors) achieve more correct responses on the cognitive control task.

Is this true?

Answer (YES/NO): NO